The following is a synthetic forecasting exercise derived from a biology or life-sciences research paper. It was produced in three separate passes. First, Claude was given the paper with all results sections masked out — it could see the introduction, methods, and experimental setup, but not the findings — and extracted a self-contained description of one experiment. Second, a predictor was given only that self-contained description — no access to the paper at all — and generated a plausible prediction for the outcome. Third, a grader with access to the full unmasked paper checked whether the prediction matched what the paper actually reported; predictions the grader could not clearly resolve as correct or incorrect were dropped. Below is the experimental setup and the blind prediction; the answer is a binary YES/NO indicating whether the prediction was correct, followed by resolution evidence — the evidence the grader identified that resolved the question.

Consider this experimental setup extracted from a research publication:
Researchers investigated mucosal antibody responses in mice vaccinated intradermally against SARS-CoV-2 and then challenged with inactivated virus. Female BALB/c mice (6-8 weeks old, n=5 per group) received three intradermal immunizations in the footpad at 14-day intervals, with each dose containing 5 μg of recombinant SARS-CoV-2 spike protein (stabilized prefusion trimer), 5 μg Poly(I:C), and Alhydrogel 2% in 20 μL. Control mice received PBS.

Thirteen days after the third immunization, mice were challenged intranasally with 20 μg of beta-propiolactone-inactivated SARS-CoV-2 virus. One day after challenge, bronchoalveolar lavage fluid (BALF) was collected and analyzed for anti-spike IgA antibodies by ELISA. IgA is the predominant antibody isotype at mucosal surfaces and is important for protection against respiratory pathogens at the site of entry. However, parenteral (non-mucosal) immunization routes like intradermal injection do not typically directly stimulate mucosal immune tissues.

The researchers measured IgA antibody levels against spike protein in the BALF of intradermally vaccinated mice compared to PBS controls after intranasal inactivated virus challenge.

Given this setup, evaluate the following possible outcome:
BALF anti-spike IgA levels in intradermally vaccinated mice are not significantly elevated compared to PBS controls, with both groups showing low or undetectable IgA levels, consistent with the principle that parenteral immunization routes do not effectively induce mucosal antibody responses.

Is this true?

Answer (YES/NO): YES